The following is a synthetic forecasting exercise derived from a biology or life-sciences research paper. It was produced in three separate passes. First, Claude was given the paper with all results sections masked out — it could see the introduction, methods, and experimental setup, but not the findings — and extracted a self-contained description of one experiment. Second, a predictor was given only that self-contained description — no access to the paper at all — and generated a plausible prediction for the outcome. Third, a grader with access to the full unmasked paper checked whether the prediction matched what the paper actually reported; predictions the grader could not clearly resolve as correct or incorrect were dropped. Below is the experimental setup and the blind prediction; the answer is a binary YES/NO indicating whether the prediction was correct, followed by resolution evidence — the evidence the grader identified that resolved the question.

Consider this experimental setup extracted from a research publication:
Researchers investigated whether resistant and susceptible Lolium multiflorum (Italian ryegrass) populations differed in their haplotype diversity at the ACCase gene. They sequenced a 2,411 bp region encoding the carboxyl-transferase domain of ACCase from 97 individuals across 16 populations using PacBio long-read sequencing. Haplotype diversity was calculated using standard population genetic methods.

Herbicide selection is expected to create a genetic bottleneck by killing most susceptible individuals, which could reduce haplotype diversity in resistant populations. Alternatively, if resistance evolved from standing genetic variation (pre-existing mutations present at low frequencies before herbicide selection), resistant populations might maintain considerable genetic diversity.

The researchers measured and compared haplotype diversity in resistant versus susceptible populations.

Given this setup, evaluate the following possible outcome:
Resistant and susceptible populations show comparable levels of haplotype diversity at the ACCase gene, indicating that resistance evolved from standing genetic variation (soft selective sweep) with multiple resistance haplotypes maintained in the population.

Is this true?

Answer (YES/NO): YES